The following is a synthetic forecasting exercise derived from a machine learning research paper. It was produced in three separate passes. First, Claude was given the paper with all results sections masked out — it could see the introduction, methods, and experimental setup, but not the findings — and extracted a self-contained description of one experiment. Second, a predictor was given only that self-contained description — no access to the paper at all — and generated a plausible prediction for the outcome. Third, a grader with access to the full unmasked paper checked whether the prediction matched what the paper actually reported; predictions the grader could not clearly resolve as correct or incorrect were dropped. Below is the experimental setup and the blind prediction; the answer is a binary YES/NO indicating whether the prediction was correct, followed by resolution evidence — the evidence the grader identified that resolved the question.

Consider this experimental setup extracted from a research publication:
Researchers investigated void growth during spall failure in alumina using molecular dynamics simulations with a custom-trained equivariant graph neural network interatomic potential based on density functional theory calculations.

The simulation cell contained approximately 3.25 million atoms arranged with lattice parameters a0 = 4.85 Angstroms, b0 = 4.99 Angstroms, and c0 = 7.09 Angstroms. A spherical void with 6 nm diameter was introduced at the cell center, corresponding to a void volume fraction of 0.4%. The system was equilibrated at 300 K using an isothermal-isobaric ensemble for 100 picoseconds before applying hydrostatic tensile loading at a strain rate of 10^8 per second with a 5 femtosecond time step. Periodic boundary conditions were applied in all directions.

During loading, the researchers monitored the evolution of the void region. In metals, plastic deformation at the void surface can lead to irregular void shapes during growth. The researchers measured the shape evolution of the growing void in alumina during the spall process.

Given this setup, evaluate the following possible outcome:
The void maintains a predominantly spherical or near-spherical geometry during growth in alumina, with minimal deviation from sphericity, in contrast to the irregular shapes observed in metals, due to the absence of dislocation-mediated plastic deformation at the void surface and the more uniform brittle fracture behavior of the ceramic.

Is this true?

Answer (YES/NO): NO